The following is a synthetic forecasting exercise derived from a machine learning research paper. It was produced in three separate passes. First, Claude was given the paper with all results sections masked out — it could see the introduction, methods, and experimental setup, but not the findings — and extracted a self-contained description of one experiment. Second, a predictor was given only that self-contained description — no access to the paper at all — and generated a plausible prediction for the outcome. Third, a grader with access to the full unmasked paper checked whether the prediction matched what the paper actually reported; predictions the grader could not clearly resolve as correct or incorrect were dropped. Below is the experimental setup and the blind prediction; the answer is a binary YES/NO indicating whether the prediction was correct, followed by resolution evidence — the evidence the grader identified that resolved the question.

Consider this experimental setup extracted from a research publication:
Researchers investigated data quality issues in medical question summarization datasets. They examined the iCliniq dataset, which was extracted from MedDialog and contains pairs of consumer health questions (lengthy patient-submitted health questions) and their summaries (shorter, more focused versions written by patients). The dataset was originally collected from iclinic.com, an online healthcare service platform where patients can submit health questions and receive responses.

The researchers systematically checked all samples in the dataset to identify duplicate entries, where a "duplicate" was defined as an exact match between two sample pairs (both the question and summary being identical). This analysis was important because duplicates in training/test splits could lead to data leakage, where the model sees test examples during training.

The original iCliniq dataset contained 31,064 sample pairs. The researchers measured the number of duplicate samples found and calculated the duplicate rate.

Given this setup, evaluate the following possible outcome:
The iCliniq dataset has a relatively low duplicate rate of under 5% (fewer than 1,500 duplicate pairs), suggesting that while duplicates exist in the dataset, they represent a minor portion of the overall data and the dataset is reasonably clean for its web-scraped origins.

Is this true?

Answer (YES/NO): NO